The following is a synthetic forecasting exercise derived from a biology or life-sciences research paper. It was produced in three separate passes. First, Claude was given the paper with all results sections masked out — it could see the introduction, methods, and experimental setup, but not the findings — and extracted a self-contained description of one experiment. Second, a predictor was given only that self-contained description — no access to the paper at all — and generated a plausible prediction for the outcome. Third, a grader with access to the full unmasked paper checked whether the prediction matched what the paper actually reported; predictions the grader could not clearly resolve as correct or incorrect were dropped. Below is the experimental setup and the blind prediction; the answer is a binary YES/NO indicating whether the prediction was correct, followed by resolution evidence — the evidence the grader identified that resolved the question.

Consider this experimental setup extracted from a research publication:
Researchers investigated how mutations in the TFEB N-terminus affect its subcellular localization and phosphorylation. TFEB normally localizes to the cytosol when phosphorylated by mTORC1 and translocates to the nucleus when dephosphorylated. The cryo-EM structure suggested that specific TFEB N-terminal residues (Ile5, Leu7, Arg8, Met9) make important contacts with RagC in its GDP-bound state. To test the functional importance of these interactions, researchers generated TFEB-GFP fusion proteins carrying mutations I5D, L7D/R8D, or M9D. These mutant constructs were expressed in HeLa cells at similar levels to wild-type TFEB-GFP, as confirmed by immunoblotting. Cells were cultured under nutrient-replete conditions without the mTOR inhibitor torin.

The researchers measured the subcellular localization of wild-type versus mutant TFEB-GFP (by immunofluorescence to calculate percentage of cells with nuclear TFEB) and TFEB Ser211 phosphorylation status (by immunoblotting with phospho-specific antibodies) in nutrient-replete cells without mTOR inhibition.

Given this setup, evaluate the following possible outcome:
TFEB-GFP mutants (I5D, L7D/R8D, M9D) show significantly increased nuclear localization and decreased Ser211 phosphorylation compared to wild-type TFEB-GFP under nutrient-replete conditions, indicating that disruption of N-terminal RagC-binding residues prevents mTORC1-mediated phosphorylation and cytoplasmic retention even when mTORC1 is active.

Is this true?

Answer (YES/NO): YES